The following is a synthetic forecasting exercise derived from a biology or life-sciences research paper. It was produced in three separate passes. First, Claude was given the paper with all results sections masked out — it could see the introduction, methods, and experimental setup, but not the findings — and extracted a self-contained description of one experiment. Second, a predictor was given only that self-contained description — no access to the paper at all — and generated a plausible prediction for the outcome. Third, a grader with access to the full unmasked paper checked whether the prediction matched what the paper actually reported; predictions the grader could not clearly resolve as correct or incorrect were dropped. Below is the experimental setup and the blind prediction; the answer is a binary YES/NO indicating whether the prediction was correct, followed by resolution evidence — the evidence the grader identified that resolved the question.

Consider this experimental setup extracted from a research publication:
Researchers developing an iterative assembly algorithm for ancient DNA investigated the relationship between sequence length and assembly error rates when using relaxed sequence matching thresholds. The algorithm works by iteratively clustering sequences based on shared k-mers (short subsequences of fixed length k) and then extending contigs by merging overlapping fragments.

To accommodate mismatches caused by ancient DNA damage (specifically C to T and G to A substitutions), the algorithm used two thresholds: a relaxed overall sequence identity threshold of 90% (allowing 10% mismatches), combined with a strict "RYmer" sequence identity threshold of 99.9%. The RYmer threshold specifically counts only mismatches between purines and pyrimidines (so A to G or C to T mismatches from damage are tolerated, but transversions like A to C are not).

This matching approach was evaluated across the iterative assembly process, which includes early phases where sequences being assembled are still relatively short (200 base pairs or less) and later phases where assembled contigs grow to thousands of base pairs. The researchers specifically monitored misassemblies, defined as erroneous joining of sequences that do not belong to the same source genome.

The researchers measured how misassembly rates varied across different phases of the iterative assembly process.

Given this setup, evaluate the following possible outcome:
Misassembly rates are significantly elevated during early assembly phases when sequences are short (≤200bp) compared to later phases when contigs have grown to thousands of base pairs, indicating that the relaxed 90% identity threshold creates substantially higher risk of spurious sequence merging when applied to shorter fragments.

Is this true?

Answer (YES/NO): YES